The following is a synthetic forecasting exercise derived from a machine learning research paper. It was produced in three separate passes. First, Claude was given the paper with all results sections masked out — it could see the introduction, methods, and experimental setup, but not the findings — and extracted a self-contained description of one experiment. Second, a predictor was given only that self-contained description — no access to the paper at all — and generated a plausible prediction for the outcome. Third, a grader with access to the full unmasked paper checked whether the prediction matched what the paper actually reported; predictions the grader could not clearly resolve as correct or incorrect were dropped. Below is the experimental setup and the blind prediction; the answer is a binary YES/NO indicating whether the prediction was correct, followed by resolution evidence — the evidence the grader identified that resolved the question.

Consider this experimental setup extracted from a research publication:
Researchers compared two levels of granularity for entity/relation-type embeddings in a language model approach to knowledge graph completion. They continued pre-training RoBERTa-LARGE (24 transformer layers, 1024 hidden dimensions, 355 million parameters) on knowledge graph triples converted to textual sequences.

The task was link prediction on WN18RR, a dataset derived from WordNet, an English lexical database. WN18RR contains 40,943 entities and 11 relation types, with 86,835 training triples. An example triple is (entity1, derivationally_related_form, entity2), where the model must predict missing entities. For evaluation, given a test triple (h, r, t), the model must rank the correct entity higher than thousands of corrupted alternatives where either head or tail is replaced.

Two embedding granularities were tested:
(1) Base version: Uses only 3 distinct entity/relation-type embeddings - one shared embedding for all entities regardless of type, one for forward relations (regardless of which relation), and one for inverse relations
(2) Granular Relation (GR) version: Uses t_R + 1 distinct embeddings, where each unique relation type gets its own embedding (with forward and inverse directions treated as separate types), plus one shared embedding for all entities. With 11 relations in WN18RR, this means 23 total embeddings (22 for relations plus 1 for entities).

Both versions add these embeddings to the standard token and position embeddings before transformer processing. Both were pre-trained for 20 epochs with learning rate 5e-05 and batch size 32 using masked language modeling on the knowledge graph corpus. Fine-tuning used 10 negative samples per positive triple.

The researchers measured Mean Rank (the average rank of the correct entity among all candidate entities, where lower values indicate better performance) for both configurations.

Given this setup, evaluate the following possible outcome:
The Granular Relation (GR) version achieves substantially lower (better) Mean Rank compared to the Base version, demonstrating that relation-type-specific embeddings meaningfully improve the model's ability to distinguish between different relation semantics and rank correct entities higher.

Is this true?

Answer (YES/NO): YES